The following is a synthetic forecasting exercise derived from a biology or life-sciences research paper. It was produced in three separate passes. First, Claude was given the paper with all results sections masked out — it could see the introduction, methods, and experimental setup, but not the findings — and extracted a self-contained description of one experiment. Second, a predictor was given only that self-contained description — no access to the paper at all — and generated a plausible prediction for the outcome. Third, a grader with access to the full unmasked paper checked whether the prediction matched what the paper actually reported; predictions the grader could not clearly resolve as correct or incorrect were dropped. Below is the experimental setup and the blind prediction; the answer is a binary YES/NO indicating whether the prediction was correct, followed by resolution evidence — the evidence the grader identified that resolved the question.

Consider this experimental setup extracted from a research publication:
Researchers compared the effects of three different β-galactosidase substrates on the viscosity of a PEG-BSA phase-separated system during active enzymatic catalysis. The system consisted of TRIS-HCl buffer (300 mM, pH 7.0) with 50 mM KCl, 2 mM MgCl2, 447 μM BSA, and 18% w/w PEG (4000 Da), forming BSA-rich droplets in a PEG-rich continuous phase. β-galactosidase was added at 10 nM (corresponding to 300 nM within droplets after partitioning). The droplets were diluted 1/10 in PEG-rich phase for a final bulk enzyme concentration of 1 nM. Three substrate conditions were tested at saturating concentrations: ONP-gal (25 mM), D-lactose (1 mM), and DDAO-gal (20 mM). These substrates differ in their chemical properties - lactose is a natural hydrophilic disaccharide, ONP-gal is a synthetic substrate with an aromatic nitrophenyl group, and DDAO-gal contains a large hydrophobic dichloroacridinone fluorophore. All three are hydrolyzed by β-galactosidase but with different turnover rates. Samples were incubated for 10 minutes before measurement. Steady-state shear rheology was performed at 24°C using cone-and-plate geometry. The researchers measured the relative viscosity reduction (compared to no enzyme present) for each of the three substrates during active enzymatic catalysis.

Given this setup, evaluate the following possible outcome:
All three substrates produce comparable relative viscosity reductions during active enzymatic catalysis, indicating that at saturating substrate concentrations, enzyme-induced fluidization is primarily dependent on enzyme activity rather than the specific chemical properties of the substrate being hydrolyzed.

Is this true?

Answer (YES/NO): NO